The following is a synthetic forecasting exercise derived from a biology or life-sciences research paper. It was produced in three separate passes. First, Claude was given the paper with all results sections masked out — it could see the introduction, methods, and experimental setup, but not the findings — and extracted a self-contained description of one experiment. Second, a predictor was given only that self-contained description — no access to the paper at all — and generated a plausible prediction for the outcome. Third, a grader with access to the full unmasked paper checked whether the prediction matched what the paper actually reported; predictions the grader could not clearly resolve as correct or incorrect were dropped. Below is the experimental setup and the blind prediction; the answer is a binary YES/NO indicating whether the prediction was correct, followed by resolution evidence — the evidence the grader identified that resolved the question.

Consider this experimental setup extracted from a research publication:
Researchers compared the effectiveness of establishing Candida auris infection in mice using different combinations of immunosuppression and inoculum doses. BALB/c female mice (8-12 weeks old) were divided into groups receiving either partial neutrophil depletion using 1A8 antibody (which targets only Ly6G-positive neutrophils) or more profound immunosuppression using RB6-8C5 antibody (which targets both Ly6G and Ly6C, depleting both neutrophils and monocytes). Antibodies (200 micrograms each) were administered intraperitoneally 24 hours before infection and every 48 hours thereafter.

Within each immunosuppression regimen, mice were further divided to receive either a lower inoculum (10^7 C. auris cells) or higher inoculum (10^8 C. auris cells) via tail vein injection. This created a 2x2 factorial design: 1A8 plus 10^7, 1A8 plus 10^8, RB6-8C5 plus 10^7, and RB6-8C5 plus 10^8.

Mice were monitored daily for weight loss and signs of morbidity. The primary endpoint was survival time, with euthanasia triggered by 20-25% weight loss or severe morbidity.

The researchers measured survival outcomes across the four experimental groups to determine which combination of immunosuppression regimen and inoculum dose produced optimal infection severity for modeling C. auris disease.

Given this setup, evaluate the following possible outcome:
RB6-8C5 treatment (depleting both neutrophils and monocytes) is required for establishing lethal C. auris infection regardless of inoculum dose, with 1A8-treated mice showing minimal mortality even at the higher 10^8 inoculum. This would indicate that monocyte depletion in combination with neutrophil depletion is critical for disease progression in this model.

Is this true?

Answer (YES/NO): NO